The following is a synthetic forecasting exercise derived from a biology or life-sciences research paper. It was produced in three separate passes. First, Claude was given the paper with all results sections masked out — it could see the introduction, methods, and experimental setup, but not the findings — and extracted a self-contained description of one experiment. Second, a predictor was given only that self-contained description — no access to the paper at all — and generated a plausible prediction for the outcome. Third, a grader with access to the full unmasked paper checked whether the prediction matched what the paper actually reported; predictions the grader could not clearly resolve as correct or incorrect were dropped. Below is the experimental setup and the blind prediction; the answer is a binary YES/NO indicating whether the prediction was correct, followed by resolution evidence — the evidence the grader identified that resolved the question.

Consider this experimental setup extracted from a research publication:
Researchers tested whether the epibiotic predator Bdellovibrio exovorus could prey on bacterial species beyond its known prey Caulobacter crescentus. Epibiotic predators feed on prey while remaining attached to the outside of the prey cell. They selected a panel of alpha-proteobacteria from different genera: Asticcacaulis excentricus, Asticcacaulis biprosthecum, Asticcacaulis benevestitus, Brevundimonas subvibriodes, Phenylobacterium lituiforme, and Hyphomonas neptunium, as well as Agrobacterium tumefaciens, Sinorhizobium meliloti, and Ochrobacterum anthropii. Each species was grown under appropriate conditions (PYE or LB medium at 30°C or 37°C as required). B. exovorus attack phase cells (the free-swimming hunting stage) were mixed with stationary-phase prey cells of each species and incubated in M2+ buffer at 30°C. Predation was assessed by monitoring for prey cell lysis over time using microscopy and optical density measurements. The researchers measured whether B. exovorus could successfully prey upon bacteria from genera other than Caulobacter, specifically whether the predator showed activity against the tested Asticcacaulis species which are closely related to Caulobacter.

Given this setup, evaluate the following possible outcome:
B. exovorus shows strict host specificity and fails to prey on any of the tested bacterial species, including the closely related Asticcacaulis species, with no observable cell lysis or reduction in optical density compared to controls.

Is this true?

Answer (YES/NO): NO